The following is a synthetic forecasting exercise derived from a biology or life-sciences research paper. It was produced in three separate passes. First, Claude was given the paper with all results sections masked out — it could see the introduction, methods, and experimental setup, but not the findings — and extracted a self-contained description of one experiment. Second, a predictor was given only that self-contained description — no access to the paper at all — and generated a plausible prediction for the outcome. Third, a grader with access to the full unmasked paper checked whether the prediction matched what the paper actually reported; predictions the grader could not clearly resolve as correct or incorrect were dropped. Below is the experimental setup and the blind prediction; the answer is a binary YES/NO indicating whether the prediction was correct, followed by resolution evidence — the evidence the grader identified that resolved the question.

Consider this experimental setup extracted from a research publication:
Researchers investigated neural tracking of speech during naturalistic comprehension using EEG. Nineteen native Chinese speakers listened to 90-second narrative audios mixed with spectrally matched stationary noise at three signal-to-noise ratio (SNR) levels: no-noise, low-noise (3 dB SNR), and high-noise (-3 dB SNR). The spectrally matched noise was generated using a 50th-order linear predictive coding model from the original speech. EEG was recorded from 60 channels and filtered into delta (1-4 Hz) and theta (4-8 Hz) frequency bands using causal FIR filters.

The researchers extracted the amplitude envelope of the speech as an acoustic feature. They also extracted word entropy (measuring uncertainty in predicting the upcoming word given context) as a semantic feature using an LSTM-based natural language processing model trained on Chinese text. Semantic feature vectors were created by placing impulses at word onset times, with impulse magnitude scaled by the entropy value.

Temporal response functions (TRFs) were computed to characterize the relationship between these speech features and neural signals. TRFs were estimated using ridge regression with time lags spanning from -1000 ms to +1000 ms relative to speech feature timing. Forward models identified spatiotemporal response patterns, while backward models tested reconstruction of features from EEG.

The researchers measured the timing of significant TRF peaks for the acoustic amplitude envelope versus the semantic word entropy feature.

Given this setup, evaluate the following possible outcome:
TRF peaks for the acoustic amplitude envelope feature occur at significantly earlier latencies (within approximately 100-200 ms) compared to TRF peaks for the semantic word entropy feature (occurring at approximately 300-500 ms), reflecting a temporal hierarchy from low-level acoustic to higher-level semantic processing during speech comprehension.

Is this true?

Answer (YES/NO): NO